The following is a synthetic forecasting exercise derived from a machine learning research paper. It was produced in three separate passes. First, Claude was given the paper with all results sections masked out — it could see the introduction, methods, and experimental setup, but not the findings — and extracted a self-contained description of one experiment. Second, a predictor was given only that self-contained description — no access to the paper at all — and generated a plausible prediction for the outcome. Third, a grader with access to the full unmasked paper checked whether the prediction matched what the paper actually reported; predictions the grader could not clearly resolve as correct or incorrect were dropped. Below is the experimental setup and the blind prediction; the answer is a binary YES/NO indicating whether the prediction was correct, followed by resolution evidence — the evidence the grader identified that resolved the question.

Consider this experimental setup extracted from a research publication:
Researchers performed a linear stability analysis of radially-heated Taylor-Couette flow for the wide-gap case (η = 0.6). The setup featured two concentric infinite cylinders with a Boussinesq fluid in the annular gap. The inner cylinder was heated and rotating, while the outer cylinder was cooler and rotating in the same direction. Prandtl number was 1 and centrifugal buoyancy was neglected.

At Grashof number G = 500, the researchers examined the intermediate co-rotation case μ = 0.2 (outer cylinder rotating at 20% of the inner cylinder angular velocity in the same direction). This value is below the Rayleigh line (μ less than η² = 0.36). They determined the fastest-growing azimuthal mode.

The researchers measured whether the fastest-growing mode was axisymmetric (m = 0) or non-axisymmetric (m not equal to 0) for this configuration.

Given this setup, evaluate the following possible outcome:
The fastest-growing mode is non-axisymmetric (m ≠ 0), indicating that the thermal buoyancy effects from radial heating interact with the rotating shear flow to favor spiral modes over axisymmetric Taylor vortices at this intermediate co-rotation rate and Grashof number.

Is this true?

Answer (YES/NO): YES